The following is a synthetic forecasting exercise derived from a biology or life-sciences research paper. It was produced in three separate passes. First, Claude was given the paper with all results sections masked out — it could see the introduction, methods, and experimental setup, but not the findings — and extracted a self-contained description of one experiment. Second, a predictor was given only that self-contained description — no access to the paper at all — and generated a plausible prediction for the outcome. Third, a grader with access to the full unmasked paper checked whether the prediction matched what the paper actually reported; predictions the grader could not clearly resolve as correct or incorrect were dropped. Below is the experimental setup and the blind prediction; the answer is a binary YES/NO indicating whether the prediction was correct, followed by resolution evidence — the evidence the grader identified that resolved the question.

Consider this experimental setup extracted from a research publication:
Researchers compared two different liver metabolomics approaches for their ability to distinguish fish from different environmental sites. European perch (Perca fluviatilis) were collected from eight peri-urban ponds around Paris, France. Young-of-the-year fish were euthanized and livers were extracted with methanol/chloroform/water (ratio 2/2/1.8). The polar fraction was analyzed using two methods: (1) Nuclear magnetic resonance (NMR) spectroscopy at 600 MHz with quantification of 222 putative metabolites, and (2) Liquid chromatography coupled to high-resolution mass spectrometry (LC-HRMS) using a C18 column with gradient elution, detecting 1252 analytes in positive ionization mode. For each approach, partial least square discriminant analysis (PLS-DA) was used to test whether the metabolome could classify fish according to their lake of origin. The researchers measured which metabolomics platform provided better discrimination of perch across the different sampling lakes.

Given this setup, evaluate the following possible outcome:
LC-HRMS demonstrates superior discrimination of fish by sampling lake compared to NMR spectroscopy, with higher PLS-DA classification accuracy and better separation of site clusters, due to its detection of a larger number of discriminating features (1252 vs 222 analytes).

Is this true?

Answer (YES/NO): YES